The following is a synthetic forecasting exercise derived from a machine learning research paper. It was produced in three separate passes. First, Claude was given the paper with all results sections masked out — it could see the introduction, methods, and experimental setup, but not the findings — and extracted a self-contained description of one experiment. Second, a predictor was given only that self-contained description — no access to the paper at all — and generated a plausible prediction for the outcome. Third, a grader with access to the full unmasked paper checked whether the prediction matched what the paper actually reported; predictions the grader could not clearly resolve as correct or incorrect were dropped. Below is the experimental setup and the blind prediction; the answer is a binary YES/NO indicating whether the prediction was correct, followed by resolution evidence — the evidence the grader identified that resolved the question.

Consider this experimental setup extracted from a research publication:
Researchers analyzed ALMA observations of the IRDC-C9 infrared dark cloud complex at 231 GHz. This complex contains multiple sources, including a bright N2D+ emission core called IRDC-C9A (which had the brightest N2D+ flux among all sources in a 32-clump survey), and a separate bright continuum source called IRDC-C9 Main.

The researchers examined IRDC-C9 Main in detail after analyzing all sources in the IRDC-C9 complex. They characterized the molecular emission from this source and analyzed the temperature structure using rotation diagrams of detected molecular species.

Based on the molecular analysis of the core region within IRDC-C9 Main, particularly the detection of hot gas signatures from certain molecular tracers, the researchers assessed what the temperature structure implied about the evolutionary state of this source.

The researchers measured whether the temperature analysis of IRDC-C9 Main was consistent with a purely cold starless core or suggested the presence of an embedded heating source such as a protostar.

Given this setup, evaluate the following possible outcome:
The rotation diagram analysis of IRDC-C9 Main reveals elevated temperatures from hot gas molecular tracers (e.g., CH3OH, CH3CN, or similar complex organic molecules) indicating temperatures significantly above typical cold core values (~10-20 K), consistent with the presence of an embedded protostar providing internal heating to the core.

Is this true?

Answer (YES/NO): YES